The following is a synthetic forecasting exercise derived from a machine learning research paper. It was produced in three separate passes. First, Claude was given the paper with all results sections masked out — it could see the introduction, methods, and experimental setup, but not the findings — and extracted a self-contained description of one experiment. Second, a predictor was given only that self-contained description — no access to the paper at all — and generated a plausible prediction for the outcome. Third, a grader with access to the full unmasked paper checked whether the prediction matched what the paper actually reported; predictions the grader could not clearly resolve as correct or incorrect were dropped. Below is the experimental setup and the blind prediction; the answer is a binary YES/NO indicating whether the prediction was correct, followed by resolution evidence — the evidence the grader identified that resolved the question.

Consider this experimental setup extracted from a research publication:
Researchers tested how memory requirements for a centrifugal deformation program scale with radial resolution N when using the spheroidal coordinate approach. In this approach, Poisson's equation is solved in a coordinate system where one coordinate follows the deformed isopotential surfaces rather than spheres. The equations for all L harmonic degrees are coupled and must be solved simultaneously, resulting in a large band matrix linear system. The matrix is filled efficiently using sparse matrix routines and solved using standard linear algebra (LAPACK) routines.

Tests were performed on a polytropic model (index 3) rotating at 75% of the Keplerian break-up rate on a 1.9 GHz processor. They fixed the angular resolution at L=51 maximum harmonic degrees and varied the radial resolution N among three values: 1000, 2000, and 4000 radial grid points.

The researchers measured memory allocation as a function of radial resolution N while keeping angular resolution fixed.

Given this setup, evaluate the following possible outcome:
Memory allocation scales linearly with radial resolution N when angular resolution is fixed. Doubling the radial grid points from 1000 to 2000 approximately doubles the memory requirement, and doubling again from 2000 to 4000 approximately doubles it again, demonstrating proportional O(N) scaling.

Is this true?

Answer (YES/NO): NO